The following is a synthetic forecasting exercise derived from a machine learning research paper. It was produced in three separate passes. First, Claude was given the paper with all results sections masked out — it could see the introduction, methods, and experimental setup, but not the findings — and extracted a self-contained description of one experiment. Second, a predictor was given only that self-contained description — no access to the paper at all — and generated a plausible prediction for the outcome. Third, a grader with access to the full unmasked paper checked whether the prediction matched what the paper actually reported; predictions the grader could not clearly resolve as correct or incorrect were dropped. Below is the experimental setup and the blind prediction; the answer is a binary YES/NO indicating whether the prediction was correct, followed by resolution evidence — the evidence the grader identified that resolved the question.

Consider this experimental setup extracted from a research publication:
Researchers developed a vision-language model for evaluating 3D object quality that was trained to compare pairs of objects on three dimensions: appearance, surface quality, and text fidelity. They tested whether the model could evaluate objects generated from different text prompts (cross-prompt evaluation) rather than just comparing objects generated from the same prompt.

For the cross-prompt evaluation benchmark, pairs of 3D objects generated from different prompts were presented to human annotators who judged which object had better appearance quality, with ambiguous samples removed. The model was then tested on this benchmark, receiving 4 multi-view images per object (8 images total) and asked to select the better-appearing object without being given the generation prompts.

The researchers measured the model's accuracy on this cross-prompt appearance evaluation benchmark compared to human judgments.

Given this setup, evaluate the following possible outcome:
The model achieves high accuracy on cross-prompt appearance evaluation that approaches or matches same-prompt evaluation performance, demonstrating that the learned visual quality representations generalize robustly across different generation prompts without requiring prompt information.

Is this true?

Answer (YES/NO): YES